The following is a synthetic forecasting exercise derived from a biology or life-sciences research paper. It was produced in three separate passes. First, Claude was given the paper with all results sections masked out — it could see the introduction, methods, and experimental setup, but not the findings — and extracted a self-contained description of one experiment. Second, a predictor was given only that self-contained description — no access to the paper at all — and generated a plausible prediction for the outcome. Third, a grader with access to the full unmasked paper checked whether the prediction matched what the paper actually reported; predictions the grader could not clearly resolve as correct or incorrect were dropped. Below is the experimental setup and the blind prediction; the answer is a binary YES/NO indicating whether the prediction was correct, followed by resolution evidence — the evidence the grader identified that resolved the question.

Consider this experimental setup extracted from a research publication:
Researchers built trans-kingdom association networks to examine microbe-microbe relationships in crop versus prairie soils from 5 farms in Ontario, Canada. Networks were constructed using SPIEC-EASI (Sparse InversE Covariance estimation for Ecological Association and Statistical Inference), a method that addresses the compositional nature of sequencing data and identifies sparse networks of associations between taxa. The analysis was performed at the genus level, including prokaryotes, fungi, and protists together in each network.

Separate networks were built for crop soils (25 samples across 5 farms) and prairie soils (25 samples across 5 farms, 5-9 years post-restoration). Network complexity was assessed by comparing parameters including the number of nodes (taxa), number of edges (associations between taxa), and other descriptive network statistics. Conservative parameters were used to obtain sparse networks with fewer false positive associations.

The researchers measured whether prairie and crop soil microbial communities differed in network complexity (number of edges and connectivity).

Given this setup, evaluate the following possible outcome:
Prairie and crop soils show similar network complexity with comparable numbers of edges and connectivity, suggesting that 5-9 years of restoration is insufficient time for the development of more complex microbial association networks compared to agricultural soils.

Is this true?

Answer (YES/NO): NO